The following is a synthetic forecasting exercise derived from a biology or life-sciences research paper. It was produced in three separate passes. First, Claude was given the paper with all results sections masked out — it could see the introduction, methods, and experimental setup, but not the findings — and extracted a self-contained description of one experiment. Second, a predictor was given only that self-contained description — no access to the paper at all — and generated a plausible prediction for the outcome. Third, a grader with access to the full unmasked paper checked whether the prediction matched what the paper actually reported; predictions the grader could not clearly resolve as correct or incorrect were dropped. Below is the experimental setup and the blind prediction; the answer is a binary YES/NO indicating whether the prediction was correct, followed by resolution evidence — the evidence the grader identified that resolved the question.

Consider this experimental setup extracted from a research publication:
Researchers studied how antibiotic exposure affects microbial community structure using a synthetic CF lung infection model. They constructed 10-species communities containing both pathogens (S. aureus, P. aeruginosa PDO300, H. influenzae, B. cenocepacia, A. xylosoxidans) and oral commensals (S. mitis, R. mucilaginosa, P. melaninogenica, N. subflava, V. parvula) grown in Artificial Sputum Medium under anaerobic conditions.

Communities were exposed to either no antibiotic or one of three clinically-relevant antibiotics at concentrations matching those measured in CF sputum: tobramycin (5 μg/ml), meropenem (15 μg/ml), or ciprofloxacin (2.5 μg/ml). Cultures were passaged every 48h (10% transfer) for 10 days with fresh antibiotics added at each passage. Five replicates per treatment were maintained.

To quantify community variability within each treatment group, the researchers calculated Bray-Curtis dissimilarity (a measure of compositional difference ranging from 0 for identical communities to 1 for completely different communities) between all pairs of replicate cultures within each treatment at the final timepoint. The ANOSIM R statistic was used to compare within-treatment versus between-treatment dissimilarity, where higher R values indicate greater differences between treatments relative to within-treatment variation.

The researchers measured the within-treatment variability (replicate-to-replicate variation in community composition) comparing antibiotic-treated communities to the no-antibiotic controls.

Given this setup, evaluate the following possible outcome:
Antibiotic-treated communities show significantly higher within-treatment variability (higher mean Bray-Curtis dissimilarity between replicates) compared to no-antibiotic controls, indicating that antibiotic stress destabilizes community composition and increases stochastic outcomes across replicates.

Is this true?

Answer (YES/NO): YES